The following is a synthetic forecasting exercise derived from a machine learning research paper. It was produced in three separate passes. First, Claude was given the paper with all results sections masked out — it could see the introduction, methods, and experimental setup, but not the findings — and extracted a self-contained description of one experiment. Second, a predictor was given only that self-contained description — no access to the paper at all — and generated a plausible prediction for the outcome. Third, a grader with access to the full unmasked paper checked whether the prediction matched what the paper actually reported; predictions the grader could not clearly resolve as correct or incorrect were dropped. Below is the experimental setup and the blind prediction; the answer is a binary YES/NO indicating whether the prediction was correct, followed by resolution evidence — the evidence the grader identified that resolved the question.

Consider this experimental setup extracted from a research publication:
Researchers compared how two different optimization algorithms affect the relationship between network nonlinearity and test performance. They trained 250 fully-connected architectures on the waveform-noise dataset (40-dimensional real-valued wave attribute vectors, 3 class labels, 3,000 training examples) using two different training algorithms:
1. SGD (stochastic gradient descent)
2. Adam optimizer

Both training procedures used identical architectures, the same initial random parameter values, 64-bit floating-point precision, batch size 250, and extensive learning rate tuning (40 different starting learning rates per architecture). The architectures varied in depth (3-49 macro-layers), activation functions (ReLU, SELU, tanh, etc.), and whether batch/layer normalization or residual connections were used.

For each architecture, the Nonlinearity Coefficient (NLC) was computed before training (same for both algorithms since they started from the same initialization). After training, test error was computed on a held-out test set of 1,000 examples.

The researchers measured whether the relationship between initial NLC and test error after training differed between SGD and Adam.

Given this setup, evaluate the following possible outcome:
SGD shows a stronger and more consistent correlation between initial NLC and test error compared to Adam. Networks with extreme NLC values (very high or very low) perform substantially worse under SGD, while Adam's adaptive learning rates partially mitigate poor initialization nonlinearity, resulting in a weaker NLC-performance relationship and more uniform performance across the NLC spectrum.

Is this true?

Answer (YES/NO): NO